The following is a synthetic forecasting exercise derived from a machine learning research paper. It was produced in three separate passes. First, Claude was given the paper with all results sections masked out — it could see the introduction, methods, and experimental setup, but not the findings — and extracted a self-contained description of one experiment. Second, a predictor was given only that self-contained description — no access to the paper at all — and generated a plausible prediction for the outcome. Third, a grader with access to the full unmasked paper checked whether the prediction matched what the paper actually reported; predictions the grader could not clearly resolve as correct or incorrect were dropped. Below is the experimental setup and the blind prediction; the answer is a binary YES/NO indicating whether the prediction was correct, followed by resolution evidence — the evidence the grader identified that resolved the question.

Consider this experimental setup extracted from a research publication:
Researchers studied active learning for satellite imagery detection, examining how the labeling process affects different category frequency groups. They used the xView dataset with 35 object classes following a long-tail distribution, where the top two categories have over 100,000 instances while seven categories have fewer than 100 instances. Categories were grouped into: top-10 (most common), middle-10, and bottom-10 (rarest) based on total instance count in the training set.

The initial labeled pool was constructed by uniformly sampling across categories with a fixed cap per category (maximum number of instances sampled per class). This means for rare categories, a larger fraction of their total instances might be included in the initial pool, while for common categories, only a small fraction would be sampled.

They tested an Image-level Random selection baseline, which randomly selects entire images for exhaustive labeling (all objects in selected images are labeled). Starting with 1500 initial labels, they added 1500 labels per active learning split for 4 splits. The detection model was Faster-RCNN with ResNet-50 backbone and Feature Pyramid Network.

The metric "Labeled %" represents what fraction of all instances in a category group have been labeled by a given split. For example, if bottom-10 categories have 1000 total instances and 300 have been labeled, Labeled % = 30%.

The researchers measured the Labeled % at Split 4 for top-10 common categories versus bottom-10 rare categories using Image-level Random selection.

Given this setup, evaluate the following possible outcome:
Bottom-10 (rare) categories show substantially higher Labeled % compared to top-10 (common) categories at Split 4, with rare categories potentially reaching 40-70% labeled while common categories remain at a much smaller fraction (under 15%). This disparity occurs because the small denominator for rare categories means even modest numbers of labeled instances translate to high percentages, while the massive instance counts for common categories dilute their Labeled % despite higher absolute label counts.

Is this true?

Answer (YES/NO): NO